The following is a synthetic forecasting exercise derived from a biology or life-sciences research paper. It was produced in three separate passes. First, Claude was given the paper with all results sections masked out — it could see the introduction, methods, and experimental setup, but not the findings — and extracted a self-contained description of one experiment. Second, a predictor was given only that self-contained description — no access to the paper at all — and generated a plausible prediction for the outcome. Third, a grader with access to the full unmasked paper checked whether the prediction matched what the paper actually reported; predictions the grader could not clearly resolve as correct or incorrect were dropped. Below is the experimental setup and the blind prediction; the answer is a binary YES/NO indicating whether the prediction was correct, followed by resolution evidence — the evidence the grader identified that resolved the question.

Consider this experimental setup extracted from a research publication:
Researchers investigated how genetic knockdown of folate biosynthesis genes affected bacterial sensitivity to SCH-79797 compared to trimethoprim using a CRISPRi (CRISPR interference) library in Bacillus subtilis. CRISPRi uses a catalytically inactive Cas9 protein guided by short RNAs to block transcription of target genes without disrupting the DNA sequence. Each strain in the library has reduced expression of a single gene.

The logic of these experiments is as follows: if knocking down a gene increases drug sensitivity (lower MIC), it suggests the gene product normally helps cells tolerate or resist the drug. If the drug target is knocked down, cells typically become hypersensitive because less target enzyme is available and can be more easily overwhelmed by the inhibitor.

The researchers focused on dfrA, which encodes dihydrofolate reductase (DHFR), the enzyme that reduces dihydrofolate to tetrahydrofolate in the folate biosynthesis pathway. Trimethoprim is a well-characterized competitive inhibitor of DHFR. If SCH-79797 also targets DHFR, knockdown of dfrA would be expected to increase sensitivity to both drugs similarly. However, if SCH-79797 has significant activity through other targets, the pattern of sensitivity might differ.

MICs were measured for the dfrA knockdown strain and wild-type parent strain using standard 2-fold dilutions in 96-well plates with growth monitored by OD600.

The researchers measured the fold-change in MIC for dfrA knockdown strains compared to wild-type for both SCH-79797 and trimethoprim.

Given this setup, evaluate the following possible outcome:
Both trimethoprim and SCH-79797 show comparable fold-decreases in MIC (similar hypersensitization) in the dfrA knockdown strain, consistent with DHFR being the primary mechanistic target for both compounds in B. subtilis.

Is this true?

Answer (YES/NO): NO